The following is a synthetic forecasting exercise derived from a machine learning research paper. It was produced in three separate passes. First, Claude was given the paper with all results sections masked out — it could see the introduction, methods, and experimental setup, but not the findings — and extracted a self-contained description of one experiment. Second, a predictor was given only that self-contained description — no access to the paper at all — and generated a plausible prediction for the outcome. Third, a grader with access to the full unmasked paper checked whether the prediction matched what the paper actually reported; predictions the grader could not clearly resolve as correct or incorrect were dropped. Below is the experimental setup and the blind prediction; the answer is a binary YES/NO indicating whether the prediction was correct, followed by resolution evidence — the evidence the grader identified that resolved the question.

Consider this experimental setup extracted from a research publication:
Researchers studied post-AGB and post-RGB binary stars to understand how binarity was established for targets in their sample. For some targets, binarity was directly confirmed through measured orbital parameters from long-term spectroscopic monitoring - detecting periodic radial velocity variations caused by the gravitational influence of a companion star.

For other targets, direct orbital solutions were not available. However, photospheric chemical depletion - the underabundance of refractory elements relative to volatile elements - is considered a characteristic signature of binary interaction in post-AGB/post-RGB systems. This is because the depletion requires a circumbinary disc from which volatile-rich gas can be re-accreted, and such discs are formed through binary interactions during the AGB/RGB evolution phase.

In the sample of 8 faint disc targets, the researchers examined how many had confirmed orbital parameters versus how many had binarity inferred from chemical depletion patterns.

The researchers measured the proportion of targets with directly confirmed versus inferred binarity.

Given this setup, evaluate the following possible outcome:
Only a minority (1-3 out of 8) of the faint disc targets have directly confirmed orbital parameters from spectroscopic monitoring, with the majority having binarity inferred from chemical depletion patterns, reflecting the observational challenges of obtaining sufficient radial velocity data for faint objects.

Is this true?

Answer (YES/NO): YES